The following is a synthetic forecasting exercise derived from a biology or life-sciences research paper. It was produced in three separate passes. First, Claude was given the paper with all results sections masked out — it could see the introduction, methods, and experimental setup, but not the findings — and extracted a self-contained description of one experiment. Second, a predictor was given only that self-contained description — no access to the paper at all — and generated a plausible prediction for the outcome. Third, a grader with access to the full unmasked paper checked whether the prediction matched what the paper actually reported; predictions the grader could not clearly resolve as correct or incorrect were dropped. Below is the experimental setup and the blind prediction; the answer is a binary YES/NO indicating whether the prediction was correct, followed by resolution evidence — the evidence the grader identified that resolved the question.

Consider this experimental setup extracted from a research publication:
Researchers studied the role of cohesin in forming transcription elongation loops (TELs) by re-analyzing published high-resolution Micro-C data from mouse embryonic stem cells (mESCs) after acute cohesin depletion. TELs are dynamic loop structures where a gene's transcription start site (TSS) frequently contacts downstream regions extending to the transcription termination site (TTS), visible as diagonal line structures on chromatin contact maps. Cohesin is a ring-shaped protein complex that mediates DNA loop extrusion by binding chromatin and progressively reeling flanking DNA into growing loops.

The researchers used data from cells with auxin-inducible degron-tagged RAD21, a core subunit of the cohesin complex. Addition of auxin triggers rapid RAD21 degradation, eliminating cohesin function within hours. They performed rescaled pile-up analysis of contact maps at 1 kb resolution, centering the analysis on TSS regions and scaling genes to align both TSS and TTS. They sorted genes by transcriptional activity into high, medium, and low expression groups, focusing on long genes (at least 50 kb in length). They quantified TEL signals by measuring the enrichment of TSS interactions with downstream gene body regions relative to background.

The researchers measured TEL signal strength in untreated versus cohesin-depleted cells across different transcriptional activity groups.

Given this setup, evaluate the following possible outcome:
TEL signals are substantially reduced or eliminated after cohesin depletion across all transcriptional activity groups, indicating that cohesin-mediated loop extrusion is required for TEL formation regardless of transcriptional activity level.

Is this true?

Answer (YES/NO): YES